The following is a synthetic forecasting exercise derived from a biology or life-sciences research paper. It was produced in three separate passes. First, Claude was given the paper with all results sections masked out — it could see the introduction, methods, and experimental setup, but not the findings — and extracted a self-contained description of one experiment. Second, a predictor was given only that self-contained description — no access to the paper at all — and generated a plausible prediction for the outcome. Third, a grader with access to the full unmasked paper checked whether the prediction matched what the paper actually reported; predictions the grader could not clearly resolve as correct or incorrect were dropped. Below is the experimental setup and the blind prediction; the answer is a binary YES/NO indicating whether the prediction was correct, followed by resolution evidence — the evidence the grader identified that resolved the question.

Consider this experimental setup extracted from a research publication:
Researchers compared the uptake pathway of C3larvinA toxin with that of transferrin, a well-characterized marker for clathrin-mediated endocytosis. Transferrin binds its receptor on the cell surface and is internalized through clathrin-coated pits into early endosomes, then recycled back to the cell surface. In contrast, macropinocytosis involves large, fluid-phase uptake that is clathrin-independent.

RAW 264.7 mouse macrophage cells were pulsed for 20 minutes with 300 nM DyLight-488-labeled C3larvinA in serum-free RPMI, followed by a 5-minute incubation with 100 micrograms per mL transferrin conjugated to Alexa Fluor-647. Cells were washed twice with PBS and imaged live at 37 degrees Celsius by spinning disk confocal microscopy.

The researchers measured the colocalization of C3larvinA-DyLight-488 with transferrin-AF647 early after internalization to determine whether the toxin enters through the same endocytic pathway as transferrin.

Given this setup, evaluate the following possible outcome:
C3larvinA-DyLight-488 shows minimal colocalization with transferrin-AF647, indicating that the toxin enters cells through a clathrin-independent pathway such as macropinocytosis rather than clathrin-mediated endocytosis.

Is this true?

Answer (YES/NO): NO